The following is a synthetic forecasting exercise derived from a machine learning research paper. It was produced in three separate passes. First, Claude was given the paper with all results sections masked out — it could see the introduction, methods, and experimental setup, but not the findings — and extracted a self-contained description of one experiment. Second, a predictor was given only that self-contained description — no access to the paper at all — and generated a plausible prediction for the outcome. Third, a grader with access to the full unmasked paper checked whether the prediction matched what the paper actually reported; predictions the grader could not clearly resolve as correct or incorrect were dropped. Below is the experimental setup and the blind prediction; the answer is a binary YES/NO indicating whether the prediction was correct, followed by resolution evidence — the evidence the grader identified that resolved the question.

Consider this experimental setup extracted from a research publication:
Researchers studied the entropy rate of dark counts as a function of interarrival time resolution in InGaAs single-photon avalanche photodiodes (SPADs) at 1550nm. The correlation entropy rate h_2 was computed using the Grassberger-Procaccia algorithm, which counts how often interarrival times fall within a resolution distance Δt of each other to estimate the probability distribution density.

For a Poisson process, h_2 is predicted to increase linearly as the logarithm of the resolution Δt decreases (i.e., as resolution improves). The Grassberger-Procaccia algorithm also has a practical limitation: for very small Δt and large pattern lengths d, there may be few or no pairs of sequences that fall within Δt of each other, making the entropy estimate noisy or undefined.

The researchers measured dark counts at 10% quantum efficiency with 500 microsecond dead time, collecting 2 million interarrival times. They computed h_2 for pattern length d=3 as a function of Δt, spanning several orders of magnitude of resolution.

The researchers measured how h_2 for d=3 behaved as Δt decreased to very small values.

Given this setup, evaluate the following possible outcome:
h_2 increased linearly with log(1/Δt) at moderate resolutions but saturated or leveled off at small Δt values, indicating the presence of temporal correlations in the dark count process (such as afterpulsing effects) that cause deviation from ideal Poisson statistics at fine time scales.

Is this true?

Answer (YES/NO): NO